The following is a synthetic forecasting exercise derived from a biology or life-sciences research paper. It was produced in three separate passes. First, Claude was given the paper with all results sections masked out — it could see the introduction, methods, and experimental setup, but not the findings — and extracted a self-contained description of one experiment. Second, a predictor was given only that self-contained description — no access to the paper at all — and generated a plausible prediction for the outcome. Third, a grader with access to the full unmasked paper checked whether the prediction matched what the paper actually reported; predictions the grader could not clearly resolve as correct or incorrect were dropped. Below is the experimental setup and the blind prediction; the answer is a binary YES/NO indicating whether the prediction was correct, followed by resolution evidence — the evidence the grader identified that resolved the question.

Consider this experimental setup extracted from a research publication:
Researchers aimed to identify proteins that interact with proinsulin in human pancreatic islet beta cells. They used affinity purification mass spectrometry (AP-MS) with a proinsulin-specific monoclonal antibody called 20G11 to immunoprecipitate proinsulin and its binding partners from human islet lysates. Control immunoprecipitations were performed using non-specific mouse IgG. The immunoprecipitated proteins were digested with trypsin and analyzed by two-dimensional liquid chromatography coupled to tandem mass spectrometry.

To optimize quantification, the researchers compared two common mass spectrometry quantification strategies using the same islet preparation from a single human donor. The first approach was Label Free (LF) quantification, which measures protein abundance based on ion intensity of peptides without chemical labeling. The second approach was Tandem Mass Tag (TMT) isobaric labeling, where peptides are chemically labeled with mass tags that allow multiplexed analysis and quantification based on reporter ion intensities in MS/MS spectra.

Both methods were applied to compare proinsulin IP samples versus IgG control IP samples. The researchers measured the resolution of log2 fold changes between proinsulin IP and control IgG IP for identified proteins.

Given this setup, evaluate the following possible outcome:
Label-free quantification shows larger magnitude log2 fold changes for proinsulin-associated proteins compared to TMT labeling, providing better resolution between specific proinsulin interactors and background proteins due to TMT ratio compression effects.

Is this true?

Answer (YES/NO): YES